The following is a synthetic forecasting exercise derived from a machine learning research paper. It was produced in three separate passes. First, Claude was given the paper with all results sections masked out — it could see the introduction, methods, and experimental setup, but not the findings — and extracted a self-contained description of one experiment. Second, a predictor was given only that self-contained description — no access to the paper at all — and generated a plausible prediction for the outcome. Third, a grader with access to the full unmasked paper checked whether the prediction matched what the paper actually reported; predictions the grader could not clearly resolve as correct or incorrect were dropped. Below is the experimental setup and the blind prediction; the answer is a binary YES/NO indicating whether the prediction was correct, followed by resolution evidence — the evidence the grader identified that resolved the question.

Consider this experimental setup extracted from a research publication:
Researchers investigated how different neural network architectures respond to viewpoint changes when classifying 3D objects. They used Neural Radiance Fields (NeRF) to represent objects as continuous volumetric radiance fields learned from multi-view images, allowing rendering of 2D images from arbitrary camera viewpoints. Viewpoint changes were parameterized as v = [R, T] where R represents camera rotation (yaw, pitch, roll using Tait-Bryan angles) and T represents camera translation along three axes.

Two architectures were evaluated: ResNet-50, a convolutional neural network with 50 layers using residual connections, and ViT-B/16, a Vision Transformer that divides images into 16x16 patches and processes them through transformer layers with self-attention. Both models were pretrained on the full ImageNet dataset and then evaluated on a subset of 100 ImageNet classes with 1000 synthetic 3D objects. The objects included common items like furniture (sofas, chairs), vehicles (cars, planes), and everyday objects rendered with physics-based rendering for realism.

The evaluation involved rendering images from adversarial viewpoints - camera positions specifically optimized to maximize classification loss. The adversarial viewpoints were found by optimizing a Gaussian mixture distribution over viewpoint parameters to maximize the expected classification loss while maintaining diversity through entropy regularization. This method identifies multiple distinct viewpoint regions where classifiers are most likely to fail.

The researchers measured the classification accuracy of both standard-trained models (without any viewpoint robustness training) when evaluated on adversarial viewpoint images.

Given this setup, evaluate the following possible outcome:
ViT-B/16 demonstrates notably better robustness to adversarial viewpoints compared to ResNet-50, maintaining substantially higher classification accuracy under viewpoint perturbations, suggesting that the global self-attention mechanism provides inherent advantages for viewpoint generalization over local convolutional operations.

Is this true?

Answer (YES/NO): YES